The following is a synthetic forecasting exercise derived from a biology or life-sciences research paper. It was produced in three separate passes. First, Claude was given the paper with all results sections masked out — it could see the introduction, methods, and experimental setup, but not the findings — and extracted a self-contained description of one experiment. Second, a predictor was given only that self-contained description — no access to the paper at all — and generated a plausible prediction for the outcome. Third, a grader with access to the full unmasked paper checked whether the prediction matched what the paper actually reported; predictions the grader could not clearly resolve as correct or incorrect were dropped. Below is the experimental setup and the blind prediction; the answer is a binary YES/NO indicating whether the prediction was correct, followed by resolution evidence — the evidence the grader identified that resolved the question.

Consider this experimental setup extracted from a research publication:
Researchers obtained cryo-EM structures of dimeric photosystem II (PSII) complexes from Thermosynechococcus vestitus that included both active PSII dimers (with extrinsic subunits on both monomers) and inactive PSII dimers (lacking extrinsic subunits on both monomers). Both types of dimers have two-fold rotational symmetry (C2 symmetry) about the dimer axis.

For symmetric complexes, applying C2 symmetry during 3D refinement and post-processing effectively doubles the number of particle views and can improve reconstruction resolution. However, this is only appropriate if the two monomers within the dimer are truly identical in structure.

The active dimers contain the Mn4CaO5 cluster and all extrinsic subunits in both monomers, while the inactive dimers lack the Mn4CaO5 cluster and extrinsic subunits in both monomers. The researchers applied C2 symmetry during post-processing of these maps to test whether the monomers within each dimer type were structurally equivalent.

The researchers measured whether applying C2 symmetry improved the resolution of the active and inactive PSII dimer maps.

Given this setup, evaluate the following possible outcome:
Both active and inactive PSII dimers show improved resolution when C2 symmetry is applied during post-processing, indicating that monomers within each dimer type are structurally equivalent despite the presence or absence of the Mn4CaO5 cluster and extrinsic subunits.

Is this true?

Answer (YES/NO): YES